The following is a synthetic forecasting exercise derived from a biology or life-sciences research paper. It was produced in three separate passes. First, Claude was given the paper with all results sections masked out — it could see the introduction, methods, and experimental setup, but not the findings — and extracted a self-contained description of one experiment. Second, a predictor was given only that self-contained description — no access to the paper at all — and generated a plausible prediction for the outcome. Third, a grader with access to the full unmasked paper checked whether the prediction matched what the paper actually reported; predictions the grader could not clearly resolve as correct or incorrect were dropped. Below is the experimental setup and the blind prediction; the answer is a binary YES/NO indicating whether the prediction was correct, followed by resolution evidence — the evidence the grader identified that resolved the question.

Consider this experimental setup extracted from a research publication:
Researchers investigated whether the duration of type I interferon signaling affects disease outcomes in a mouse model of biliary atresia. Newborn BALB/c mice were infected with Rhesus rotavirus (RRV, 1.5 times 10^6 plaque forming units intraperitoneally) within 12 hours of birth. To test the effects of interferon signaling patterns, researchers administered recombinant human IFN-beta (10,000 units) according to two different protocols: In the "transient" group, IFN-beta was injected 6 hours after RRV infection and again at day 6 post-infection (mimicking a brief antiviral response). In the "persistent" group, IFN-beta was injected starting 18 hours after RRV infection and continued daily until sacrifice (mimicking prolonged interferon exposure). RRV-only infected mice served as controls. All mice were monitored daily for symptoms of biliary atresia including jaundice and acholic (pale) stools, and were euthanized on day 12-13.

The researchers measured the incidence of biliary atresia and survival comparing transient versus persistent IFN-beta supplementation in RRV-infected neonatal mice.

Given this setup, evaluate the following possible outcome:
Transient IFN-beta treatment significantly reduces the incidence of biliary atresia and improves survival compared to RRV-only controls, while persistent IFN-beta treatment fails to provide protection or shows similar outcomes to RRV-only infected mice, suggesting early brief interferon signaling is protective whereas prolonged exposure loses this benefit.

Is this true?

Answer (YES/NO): YES